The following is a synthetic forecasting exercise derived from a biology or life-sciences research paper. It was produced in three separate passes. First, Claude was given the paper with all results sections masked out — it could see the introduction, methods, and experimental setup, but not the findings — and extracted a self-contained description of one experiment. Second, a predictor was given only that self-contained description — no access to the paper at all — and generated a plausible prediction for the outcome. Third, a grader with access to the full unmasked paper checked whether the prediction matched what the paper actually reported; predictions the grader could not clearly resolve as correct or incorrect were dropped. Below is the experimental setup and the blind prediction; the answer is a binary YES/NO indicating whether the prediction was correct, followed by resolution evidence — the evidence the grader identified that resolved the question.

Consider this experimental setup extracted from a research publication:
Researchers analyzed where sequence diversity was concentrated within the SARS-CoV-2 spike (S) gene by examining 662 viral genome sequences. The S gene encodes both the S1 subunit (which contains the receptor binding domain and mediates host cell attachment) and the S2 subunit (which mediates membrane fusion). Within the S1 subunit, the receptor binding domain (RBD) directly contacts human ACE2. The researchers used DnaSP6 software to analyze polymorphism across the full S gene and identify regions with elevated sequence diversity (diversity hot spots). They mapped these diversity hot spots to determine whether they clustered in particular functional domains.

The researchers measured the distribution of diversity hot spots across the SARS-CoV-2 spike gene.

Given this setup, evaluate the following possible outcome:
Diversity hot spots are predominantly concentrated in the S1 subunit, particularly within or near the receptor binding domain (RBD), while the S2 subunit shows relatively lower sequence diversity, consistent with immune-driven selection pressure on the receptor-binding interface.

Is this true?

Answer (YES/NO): NO